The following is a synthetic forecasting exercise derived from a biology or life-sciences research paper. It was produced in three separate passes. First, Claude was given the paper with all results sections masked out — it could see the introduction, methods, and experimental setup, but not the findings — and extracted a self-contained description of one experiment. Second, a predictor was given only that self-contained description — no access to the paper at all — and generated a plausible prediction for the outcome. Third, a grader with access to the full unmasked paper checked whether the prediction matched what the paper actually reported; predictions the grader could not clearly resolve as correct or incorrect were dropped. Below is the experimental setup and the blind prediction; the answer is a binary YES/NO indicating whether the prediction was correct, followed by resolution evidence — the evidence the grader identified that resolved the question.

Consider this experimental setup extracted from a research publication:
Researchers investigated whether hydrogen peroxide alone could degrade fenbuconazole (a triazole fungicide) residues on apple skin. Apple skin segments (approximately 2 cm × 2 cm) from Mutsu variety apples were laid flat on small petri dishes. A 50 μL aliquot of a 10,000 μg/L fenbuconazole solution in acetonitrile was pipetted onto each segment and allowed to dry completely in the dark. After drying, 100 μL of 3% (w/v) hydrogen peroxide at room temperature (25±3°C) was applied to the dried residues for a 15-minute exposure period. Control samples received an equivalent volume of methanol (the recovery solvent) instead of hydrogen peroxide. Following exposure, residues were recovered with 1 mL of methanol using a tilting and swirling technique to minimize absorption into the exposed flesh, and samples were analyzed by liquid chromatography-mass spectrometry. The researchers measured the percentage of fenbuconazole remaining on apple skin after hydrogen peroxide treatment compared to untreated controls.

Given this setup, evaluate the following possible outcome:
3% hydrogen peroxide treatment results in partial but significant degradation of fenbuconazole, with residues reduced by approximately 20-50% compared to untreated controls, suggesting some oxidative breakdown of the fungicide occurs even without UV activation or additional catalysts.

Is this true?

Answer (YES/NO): NO